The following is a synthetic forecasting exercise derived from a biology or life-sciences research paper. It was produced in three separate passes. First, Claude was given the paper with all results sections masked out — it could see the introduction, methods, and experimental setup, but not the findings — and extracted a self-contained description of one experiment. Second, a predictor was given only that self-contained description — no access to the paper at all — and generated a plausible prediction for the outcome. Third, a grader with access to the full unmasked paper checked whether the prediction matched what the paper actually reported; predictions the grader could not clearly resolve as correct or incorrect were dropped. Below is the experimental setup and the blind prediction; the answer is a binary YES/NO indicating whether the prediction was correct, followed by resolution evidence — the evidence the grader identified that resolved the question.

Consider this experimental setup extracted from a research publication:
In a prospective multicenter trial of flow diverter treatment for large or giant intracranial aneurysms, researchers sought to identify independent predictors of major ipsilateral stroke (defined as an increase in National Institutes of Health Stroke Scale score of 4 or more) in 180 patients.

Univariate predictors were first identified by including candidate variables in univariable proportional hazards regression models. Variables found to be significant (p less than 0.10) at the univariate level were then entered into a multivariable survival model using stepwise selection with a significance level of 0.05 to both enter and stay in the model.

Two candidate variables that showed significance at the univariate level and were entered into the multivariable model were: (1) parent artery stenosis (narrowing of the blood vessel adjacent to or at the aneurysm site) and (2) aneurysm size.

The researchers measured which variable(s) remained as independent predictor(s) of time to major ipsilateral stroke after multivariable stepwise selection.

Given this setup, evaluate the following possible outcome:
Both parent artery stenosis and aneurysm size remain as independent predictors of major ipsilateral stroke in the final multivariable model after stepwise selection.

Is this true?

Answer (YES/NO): NO